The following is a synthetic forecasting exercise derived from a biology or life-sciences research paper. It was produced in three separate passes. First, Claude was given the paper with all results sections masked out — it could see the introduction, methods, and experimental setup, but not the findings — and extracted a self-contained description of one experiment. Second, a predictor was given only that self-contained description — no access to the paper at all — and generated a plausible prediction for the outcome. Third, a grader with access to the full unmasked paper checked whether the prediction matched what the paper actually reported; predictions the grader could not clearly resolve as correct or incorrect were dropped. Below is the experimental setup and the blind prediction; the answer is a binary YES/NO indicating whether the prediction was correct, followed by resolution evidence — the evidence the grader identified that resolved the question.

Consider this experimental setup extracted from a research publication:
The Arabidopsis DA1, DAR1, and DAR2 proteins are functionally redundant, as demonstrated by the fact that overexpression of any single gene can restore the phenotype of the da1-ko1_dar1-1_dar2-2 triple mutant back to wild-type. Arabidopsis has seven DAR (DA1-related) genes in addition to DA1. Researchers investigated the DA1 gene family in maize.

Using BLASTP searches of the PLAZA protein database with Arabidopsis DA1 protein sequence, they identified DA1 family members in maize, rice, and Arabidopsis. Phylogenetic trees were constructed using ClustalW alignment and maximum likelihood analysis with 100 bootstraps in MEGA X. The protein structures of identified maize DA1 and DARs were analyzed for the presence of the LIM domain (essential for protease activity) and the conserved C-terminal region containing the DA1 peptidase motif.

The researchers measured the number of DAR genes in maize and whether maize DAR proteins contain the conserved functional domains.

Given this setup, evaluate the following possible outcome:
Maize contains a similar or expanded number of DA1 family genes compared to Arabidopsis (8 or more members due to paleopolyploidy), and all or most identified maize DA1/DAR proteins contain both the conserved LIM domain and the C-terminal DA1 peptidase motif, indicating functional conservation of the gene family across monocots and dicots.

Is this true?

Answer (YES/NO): NO